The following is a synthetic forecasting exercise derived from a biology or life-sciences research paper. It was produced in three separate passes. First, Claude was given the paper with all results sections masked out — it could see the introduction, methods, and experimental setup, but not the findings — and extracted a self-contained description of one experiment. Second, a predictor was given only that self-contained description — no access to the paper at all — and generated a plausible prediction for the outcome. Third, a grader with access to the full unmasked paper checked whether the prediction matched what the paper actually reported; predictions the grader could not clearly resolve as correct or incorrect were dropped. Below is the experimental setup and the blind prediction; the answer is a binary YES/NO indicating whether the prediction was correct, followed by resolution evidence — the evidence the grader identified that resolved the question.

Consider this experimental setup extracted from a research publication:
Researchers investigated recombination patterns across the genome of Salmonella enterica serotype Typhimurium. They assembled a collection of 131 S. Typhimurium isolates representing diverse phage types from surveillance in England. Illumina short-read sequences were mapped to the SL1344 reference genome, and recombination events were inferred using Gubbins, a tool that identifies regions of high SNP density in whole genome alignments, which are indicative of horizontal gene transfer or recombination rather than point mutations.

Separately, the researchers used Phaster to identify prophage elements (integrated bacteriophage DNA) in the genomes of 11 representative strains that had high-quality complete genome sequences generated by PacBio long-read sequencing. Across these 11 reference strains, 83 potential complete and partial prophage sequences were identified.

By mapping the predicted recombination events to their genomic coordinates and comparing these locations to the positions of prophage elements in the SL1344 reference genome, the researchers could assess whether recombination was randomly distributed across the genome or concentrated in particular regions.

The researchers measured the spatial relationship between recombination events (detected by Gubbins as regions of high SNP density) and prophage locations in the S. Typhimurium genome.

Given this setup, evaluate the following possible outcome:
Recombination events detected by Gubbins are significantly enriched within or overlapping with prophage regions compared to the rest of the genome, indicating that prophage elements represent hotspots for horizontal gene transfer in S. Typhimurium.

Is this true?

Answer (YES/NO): YES